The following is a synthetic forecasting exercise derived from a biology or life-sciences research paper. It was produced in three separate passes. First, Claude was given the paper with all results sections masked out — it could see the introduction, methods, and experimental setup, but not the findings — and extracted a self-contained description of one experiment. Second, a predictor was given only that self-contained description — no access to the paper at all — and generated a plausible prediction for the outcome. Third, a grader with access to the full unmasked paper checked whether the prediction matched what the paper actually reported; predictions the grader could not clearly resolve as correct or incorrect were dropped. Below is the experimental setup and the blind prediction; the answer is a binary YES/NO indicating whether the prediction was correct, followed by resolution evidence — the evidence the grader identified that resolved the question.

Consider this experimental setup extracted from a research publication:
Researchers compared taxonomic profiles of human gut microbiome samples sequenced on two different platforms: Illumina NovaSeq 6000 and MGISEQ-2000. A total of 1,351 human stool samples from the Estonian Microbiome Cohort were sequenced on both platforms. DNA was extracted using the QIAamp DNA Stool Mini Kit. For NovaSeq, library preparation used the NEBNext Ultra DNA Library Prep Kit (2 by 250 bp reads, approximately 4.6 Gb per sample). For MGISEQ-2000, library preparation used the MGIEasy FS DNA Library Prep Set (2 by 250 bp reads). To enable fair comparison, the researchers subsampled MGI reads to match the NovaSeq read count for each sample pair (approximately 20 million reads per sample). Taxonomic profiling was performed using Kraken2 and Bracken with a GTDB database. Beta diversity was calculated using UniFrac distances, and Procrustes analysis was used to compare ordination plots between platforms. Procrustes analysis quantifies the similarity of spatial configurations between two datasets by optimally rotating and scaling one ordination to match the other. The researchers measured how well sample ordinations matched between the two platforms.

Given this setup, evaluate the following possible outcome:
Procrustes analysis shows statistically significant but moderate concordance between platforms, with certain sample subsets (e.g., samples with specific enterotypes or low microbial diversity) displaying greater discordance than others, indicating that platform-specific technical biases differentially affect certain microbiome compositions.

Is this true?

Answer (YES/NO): NO